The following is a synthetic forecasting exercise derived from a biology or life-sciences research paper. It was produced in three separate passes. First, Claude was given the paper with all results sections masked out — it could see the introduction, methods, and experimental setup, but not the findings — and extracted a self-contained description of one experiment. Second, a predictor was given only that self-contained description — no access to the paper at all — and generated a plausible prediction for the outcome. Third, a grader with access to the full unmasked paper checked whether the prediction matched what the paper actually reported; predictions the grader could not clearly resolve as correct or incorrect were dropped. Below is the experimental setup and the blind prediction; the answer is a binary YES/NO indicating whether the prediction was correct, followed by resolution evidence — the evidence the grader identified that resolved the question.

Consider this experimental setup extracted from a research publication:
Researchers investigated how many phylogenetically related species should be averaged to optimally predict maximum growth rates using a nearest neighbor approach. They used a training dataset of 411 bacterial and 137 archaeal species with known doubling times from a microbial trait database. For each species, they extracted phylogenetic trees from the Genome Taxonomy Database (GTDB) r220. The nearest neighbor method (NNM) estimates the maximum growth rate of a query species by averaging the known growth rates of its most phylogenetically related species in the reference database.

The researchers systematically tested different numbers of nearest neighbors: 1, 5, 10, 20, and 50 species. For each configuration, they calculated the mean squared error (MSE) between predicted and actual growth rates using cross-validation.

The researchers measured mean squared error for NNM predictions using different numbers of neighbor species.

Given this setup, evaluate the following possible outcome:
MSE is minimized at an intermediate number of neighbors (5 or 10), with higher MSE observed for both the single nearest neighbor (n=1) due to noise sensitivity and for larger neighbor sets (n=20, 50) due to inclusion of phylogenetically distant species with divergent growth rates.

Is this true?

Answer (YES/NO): NO